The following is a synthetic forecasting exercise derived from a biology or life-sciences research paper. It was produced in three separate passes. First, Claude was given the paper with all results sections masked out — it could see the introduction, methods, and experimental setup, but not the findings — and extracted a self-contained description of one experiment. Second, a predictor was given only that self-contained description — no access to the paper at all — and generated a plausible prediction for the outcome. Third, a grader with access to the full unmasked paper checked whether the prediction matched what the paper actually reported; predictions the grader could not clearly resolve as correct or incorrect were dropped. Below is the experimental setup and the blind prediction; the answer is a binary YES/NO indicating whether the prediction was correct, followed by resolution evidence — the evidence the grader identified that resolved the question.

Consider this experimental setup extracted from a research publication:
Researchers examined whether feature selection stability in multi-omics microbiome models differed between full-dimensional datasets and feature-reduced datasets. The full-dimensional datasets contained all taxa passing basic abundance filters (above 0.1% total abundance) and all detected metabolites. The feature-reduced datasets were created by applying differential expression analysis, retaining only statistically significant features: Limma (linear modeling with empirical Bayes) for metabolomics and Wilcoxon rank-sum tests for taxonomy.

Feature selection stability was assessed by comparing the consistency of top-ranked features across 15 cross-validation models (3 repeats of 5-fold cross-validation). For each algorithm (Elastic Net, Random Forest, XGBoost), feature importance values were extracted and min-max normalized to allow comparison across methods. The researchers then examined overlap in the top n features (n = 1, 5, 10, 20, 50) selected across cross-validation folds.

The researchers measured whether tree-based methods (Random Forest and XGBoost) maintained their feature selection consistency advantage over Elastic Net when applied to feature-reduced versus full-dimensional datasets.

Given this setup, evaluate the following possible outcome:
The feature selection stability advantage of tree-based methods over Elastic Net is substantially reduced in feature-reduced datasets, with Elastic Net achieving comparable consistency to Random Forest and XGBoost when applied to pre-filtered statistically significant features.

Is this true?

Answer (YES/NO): NO